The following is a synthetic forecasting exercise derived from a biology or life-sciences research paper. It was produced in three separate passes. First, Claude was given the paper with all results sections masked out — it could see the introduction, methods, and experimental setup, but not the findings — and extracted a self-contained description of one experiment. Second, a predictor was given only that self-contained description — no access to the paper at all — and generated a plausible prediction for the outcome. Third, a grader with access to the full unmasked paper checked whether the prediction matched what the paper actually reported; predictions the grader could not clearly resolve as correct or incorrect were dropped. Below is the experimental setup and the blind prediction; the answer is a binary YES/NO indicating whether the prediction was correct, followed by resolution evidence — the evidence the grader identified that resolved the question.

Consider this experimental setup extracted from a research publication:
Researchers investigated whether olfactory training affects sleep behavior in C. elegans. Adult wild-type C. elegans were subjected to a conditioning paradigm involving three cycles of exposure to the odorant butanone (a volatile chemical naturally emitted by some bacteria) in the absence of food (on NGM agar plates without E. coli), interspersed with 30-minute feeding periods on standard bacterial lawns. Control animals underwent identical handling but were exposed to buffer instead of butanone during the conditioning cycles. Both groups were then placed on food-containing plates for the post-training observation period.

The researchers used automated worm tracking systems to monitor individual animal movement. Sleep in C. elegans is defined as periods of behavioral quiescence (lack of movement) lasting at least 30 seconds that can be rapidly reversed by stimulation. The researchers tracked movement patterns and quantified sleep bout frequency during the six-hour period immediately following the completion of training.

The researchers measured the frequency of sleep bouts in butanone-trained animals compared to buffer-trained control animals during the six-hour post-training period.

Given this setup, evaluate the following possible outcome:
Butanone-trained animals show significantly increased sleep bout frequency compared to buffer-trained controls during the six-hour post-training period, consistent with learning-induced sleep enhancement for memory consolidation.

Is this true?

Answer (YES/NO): YES